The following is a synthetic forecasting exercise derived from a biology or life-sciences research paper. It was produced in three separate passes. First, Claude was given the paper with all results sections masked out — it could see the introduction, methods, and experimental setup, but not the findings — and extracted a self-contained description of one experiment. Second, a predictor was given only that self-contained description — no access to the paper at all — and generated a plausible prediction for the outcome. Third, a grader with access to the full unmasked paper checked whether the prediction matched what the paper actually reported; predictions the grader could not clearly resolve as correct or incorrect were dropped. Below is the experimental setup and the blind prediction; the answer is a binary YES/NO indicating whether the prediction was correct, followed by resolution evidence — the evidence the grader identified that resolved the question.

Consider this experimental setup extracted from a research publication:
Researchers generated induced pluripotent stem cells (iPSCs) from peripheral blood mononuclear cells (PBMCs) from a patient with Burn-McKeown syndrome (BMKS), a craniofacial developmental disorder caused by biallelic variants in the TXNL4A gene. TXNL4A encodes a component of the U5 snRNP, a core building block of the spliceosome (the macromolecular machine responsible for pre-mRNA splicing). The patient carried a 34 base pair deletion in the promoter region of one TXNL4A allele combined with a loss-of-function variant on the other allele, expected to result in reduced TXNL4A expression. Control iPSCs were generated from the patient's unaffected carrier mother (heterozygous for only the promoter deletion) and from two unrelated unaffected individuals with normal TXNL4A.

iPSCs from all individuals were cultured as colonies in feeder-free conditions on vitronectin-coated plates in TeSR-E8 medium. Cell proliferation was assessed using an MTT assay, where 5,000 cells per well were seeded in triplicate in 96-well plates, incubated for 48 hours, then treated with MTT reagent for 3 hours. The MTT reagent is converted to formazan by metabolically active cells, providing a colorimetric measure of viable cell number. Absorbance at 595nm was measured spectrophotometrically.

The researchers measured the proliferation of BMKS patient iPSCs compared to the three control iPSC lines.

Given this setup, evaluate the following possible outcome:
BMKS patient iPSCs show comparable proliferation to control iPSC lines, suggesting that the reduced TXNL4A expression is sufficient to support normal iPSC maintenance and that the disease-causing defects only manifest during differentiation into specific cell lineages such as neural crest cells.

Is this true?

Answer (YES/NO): NO